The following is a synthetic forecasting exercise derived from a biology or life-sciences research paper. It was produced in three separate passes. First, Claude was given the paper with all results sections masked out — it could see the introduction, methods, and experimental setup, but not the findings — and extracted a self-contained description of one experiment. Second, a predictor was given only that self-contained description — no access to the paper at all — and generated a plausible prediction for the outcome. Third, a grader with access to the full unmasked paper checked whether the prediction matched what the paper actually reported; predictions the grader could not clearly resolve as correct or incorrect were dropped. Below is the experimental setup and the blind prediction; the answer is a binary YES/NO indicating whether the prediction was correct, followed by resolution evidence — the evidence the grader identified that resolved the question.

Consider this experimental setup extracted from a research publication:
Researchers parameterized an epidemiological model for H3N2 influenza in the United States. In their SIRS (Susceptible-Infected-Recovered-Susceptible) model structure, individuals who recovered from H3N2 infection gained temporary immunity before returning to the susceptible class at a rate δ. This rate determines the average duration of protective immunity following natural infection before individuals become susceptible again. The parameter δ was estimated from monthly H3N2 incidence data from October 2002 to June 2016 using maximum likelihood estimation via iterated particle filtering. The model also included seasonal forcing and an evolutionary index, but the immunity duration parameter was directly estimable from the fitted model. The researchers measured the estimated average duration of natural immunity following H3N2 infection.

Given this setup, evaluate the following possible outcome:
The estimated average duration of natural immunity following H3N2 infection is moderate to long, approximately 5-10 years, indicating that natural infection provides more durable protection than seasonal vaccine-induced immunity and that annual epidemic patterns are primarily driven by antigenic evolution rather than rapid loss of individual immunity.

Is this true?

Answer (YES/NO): NO